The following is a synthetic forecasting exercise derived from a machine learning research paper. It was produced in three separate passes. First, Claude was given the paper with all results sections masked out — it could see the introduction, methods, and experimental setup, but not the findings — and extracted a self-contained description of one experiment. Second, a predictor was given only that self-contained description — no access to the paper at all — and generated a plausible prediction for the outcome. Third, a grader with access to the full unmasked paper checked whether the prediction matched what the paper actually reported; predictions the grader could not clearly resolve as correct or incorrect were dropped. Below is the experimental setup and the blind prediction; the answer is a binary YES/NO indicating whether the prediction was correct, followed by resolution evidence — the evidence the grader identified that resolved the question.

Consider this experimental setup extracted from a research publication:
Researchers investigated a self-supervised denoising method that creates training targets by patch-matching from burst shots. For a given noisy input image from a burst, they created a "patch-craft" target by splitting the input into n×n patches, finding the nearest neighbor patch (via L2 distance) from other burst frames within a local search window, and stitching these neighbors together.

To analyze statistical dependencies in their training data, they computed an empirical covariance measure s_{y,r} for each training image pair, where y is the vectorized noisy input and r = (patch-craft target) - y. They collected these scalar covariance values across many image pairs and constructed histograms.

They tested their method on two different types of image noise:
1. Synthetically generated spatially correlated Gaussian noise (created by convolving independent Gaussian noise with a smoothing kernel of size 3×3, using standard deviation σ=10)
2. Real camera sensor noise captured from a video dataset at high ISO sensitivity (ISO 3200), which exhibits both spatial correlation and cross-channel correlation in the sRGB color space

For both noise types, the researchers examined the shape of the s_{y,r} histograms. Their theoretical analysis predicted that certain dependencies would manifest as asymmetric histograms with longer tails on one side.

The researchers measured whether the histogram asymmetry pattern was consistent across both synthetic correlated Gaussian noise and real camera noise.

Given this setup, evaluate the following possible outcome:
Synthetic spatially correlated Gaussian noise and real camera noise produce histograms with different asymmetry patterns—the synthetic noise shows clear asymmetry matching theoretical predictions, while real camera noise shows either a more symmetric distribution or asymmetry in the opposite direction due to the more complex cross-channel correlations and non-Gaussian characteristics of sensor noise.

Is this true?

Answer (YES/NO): NO